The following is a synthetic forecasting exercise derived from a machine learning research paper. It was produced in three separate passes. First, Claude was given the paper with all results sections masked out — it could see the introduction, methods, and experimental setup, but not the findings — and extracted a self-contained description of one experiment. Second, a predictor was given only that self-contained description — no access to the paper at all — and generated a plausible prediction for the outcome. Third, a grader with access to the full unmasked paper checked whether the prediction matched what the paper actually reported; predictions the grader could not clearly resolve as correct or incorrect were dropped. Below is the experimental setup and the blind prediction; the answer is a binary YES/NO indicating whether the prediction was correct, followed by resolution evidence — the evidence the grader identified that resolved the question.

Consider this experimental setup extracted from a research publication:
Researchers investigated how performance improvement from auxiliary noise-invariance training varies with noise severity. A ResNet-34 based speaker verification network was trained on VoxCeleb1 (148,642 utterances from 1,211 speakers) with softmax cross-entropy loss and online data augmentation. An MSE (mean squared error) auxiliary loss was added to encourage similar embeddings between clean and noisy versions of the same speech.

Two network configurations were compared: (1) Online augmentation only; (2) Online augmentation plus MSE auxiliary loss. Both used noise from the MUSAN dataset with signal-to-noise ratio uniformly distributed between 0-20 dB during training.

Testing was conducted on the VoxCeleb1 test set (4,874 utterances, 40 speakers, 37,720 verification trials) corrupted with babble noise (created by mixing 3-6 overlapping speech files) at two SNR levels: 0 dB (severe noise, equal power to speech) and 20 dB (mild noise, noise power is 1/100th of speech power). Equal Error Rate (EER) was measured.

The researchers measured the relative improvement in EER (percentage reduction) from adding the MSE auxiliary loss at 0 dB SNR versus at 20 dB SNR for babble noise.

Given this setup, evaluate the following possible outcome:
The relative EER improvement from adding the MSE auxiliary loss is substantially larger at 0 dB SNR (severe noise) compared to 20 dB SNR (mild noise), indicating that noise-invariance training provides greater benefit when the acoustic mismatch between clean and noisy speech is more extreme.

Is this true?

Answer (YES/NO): YES